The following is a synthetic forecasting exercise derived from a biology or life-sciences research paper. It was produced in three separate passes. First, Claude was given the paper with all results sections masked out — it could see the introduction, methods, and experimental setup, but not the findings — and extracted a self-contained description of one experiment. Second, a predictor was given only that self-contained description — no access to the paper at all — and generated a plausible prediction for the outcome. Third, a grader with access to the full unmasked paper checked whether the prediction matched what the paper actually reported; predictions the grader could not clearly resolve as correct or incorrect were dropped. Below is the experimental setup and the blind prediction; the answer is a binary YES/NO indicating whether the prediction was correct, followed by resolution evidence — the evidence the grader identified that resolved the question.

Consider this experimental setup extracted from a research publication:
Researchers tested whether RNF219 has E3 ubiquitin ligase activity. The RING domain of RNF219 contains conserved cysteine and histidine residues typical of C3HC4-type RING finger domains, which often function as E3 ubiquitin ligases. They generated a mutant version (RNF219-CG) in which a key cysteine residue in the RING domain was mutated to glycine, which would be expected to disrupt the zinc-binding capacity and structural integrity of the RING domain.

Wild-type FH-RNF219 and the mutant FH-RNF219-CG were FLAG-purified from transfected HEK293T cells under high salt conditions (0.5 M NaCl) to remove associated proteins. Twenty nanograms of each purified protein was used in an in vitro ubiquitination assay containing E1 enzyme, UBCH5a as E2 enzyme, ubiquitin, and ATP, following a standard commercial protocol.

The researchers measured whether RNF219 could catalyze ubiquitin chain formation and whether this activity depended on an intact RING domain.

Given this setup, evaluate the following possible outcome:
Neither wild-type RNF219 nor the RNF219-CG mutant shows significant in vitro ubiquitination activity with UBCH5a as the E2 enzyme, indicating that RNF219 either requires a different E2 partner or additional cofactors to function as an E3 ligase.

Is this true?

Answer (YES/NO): NO